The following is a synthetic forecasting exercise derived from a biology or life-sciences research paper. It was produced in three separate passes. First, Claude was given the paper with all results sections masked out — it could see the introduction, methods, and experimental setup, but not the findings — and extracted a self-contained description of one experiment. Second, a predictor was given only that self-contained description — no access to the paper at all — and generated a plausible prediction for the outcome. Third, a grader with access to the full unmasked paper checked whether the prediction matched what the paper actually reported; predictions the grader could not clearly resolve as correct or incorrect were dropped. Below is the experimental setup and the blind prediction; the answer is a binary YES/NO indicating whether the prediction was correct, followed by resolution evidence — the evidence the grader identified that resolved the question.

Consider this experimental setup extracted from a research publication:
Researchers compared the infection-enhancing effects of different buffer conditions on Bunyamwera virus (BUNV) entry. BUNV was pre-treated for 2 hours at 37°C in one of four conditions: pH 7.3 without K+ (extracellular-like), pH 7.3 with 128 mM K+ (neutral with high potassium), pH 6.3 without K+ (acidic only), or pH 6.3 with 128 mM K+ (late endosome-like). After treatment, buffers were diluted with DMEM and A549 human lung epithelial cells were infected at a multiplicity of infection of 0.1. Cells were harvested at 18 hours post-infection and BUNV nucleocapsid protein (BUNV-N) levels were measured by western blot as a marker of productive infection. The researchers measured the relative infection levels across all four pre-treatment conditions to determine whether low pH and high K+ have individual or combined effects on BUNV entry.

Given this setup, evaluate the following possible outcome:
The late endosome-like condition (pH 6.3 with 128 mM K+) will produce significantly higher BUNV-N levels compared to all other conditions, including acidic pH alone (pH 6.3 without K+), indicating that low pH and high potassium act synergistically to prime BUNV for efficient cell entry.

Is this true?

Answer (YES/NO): YES